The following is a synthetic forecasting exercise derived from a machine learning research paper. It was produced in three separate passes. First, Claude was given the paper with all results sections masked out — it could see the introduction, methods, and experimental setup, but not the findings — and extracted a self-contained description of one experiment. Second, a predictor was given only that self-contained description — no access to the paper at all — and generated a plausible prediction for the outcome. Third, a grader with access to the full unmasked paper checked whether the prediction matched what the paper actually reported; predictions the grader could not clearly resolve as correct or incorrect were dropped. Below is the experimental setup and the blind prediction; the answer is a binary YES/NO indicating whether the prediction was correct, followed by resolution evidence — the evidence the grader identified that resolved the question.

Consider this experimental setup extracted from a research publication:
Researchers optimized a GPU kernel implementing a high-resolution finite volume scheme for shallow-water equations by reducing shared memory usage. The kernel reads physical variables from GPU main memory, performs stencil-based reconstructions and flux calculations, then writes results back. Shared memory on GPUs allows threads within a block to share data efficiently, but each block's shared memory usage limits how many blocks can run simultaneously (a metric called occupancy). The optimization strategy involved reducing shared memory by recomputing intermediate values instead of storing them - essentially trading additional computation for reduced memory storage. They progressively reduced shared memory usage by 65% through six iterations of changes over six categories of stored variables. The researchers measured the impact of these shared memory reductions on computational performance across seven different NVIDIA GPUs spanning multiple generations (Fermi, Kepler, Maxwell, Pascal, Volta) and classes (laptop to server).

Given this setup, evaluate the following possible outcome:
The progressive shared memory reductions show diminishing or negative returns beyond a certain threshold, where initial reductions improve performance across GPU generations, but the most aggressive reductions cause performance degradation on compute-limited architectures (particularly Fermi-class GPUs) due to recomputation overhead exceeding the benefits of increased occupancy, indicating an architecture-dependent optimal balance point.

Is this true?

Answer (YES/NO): NO